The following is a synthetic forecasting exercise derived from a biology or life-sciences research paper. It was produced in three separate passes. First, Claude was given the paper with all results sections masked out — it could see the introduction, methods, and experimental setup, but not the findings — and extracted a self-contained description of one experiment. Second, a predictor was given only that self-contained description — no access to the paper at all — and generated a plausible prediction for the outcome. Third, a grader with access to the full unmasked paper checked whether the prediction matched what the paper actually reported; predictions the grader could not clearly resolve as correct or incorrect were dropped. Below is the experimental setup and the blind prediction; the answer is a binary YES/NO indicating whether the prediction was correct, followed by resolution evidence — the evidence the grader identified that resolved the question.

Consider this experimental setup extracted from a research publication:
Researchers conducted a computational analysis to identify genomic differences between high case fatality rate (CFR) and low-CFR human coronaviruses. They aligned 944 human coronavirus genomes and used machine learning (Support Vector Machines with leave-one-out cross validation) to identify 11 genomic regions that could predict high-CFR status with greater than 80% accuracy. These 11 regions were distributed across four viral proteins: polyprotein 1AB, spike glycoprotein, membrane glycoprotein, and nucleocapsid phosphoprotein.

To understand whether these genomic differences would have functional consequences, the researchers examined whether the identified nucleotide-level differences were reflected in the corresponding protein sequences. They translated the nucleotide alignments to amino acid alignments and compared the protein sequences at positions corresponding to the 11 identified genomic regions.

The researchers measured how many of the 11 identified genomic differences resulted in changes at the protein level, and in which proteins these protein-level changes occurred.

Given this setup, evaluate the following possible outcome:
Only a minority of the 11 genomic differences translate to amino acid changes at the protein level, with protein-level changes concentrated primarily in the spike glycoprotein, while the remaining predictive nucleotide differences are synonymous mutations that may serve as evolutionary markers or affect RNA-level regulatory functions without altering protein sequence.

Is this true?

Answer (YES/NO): NO